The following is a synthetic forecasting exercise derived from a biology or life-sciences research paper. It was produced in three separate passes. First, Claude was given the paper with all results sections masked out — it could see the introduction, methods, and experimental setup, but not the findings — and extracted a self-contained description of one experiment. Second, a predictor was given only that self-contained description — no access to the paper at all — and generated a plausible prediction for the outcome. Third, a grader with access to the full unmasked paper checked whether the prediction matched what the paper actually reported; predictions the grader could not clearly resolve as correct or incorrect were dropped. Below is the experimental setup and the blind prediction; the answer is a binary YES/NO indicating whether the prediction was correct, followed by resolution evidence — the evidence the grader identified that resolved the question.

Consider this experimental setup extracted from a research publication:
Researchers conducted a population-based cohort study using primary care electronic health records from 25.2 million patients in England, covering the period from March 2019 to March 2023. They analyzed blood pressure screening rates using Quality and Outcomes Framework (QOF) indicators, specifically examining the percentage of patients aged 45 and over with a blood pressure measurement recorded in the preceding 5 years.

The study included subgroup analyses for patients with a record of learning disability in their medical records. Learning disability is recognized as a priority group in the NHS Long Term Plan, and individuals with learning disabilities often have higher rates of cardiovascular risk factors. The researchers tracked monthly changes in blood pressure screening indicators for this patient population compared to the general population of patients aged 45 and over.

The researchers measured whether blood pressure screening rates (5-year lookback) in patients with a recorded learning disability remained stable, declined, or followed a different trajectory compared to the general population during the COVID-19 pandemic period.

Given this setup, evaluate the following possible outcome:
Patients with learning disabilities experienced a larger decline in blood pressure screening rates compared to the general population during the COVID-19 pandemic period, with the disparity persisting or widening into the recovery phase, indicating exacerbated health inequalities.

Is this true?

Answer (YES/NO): NO